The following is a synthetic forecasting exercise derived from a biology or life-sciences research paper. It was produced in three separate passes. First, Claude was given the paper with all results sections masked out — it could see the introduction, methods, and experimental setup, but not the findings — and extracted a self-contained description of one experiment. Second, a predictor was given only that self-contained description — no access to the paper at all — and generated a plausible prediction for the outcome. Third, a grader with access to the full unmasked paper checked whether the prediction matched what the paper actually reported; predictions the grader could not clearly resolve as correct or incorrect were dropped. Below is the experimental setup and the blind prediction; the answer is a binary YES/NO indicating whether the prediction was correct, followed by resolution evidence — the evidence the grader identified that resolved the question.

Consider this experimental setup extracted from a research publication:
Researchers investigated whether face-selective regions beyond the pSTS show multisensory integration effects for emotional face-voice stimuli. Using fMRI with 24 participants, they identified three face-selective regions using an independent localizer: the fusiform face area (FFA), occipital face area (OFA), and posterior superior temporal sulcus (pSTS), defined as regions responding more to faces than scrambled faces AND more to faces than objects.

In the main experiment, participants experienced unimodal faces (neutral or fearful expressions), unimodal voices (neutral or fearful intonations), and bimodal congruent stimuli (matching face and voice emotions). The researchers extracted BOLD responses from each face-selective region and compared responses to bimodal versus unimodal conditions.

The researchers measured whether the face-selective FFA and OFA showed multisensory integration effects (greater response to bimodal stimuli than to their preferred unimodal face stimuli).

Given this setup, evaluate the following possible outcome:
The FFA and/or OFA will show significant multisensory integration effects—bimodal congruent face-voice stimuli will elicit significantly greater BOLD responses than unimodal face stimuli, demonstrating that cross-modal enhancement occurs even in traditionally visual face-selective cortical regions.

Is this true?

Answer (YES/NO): NO